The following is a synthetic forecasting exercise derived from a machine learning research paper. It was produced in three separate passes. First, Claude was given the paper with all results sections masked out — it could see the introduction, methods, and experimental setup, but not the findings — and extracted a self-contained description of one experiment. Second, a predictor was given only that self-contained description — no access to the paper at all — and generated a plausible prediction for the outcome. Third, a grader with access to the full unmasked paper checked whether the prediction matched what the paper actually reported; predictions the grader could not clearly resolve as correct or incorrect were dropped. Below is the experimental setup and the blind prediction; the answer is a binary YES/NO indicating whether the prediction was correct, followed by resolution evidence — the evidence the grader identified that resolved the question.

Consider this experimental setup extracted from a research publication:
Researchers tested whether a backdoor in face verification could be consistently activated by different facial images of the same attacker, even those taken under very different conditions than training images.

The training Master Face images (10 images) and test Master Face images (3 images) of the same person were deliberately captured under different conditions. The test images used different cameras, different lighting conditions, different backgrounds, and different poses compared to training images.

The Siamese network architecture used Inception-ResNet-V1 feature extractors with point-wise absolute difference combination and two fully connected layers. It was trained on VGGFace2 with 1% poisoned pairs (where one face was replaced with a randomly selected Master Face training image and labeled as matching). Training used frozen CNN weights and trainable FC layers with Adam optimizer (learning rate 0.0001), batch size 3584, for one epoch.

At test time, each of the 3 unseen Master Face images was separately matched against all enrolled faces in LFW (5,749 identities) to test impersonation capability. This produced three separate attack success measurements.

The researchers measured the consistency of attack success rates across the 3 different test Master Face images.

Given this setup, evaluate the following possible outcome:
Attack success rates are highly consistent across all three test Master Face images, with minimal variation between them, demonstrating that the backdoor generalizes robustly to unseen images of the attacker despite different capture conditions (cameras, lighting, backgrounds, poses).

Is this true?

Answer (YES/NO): NO